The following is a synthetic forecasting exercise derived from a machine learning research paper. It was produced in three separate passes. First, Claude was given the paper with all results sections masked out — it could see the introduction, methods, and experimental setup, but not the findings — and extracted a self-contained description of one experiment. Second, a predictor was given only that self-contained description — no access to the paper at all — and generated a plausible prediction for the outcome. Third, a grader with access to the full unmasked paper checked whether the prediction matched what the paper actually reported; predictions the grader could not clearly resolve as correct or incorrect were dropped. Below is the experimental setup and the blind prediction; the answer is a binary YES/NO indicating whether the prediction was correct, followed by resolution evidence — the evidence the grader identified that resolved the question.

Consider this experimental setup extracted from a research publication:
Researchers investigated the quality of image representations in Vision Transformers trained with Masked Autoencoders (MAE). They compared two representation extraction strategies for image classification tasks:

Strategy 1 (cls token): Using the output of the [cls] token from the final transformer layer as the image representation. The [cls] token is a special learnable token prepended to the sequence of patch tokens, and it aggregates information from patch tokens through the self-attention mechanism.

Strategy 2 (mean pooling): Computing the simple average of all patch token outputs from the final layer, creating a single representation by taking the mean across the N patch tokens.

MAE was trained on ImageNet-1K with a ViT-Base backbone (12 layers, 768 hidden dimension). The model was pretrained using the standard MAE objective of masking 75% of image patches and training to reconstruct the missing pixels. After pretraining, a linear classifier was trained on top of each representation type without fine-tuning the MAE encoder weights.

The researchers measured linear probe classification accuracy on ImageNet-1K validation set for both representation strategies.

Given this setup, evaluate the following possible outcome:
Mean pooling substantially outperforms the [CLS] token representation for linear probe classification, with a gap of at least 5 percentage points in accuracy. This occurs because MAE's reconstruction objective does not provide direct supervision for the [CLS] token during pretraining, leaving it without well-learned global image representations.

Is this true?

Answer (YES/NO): NO